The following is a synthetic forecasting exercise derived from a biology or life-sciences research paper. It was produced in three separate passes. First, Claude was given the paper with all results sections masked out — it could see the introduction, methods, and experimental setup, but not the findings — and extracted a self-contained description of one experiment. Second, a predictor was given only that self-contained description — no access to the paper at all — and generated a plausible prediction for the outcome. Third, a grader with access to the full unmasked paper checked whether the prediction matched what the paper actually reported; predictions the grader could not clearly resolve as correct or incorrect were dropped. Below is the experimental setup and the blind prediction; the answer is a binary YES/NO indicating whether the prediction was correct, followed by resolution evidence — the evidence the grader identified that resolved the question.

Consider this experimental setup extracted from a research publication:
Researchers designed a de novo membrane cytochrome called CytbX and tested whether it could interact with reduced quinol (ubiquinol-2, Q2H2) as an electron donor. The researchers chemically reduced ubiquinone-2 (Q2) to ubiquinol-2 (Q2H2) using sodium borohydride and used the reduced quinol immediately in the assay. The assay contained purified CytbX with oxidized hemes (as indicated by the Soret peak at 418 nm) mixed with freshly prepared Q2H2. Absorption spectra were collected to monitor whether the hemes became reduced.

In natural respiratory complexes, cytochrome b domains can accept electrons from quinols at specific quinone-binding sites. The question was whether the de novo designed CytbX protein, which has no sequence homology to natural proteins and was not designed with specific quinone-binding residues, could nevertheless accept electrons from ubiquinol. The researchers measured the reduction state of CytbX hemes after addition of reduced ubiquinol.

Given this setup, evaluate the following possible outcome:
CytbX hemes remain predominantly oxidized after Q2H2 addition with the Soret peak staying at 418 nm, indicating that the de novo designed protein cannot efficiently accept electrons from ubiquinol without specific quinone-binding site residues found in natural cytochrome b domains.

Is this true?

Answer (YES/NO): NO